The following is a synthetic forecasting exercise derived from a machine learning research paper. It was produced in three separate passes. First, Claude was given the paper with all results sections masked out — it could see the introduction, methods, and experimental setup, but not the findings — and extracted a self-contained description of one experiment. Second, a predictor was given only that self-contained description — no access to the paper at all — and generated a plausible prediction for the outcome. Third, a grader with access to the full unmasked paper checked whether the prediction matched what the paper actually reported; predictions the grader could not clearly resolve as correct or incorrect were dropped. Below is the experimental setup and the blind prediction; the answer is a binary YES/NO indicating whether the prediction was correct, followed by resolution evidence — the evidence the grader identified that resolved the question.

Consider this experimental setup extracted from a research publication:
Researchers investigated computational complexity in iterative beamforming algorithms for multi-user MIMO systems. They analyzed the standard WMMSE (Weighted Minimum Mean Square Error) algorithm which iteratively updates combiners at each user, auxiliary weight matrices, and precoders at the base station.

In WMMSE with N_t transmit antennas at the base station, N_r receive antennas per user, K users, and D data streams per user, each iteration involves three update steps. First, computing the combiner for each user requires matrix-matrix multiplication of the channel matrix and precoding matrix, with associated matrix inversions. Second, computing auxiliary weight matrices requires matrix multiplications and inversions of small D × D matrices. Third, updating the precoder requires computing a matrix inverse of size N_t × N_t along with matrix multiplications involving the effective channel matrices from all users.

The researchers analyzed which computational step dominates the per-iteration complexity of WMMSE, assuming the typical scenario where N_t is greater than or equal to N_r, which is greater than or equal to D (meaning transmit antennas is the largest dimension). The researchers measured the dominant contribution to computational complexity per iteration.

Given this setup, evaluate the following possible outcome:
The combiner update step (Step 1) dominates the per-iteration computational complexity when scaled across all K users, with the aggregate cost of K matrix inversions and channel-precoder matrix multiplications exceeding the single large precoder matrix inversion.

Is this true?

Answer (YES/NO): NO